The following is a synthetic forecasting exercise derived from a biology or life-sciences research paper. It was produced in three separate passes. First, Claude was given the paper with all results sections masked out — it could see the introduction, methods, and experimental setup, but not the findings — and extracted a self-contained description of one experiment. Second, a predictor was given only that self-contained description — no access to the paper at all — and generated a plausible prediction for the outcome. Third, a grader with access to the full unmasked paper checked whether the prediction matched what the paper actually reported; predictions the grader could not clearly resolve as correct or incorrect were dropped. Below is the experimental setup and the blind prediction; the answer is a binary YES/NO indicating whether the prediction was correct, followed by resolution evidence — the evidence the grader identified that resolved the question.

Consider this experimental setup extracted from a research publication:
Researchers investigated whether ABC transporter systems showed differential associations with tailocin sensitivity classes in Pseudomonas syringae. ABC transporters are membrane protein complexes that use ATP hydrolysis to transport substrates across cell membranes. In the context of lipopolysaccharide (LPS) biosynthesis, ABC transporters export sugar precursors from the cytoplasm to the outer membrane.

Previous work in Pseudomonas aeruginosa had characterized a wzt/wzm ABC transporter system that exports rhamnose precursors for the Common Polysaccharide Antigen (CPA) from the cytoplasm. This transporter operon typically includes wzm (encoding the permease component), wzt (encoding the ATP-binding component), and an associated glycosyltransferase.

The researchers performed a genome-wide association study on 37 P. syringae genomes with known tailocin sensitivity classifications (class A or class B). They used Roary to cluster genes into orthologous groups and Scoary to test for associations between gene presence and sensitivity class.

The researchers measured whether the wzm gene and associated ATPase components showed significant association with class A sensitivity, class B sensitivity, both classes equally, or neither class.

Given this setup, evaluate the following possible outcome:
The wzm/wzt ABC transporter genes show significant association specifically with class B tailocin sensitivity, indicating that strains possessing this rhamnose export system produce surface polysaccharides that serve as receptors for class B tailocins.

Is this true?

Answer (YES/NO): NO